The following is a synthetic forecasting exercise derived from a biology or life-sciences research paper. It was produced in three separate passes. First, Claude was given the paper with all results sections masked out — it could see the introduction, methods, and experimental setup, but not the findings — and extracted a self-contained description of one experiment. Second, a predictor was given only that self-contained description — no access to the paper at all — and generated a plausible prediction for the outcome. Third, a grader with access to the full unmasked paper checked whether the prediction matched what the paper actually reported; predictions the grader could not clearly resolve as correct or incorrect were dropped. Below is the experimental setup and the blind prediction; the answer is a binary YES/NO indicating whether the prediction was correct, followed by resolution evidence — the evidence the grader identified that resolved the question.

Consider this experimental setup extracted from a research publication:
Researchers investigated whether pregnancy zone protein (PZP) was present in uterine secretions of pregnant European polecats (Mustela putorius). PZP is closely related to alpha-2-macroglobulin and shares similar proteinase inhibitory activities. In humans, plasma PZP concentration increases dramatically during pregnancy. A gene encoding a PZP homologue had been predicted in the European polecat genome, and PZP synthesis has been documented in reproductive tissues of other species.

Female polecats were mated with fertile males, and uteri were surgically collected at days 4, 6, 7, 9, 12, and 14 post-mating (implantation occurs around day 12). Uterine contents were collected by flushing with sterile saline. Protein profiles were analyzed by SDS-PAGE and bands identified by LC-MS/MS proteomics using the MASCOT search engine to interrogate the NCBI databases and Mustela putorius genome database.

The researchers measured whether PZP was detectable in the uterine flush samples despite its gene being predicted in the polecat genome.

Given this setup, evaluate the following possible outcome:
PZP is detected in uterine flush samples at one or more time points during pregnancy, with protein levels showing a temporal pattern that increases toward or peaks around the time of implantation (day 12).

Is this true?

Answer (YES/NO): NO